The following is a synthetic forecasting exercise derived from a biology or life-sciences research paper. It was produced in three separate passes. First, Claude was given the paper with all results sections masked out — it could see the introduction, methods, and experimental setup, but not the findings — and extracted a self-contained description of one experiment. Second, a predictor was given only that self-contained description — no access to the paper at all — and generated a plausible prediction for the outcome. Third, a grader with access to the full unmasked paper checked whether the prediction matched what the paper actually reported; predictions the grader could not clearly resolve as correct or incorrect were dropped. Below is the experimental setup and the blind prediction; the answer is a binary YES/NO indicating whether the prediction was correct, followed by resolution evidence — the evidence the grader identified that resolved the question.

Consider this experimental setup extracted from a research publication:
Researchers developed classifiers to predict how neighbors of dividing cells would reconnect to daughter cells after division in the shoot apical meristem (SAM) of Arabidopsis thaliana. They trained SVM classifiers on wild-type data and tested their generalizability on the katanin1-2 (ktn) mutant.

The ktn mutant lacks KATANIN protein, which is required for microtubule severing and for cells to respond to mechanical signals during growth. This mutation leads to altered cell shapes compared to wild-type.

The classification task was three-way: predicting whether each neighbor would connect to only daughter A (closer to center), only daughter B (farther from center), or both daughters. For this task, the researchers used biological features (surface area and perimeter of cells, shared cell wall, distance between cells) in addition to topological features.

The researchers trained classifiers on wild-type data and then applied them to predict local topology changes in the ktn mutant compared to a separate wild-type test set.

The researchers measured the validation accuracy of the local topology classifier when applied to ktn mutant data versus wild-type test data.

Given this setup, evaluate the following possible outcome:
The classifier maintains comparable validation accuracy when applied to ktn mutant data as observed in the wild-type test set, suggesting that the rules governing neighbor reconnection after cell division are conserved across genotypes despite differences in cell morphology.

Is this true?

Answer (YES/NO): NO